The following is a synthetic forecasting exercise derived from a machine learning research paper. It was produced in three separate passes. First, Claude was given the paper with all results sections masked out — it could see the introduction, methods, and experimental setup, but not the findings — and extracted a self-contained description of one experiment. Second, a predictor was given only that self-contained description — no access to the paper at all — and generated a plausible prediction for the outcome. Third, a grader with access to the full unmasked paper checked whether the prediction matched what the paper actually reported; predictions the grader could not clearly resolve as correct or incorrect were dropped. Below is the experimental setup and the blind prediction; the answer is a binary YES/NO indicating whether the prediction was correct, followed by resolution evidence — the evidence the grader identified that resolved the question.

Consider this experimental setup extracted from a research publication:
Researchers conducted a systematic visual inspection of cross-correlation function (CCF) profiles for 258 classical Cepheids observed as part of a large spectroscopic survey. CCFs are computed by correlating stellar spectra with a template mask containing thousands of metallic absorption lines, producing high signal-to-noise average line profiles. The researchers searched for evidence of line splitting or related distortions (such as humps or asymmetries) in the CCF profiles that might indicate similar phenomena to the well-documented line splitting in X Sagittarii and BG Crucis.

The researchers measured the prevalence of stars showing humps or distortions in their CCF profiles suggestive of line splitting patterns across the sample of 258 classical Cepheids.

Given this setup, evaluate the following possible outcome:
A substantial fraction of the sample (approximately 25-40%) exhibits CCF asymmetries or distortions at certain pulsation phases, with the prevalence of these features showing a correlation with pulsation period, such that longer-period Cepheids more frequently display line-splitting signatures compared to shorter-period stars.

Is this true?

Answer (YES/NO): NO